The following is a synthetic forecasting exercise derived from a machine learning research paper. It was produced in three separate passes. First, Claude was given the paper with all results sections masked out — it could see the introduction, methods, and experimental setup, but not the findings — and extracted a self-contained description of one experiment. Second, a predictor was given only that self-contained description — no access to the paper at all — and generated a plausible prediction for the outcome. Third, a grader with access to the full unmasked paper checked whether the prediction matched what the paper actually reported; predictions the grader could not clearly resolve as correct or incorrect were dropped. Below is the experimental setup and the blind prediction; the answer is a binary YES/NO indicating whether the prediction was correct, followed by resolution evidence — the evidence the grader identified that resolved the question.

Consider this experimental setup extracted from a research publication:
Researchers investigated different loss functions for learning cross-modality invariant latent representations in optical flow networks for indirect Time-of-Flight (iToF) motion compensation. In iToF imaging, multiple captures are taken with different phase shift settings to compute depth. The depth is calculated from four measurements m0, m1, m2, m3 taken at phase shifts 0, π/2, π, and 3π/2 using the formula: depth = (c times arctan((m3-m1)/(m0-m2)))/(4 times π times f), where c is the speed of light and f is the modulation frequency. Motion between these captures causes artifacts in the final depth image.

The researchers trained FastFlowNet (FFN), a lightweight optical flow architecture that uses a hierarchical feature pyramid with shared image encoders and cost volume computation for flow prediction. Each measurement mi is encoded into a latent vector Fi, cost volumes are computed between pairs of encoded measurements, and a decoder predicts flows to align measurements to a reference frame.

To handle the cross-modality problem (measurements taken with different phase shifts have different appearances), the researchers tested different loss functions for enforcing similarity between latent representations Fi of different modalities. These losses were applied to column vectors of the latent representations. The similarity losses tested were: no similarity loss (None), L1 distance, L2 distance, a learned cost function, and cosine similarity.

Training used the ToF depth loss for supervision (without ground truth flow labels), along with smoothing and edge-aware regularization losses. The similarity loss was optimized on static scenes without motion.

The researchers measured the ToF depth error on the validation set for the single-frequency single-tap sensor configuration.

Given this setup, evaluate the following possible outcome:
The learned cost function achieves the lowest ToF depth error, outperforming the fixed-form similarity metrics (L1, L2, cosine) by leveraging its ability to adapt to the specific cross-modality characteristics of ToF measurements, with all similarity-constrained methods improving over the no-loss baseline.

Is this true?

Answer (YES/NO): NO